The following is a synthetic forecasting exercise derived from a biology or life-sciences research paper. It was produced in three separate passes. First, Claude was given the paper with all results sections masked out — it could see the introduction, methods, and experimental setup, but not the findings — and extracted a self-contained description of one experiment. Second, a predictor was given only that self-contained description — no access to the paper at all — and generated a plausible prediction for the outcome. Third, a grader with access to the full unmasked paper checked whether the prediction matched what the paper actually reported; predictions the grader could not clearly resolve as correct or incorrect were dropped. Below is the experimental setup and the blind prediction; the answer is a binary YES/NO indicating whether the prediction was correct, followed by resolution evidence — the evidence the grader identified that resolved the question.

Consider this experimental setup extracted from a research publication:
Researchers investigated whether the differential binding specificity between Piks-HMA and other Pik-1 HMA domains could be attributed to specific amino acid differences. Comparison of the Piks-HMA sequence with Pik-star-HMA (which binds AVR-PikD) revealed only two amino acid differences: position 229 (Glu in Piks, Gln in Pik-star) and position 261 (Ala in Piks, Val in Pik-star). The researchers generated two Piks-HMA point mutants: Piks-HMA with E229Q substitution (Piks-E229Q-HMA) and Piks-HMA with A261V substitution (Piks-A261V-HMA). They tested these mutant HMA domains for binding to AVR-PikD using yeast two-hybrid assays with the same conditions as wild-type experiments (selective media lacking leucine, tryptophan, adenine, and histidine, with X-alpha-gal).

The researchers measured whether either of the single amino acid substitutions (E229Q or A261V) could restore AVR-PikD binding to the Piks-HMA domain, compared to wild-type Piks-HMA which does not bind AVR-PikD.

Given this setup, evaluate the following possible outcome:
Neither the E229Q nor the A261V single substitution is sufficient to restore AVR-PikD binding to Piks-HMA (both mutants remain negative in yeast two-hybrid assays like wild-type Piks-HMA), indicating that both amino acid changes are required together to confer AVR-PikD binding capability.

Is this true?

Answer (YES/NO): NO